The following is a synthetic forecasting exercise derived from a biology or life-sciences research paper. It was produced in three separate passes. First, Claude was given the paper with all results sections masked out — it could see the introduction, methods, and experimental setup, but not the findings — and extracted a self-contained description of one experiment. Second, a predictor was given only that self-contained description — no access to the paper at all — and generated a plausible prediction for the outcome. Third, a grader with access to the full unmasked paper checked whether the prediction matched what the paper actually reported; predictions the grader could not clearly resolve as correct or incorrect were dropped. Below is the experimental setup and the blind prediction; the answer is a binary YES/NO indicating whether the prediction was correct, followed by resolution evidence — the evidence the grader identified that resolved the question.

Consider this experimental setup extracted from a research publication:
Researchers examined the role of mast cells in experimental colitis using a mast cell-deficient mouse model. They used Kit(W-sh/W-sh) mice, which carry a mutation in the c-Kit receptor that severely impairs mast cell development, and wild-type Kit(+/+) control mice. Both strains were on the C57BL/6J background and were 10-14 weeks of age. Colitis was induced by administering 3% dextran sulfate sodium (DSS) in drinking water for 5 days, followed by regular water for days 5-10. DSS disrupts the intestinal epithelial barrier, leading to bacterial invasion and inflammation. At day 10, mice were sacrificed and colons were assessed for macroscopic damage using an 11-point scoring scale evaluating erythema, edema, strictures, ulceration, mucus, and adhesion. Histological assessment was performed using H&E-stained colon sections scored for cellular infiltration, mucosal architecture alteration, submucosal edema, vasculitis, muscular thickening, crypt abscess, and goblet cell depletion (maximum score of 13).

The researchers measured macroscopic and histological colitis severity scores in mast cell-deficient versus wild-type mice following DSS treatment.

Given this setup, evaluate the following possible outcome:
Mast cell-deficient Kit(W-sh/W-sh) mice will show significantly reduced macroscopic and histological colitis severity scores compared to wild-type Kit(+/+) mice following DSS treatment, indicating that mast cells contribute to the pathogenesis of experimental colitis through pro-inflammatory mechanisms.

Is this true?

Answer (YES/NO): YES